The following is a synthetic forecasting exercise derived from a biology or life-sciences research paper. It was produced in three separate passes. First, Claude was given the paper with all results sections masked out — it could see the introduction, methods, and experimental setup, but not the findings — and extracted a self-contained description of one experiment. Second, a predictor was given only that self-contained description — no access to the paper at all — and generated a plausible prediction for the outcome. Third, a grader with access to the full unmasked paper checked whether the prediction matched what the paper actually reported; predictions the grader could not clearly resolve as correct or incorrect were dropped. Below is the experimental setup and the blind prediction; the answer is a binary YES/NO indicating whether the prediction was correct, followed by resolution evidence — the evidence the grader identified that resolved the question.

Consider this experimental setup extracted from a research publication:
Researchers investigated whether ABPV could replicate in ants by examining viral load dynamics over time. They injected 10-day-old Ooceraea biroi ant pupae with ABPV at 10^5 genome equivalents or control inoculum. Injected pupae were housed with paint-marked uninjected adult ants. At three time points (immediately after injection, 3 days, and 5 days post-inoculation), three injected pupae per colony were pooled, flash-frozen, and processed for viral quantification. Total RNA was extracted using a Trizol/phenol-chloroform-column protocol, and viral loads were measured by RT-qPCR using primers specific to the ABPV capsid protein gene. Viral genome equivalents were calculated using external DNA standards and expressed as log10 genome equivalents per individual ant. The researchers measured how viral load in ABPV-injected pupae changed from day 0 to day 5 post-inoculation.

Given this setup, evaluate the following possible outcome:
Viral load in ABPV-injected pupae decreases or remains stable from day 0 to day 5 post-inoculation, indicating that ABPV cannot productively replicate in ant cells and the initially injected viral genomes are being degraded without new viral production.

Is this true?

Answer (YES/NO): YES